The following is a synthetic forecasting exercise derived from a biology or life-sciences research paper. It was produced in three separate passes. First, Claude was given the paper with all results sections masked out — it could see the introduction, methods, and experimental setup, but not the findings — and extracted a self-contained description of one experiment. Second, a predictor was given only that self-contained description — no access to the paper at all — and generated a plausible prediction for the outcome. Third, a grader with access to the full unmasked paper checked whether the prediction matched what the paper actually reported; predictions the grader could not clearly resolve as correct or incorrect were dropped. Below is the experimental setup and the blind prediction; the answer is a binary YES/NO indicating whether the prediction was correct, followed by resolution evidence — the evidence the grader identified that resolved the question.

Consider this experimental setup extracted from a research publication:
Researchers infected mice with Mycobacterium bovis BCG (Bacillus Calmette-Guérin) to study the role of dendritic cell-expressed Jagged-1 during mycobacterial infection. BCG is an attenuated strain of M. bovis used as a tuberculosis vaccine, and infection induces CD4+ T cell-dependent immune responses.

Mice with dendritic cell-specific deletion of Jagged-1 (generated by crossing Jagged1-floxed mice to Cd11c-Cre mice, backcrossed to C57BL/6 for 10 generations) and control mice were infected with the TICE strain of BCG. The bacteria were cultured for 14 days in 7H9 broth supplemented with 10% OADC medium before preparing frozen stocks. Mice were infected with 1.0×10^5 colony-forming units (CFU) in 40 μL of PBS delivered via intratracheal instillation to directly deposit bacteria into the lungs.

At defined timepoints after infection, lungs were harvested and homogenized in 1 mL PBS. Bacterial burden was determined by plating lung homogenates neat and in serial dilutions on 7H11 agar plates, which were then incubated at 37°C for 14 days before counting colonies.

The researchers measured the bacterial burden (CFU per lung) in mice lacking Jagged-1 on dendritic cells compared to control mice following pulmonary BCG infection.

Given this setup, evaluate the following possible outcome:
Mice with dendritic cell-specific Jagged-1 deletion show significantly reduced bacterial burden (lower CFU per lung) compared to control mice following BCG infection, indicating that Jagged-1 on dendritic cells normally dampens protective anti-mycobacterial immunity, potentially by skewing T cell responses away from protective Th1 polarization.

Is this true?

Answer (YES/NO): NO